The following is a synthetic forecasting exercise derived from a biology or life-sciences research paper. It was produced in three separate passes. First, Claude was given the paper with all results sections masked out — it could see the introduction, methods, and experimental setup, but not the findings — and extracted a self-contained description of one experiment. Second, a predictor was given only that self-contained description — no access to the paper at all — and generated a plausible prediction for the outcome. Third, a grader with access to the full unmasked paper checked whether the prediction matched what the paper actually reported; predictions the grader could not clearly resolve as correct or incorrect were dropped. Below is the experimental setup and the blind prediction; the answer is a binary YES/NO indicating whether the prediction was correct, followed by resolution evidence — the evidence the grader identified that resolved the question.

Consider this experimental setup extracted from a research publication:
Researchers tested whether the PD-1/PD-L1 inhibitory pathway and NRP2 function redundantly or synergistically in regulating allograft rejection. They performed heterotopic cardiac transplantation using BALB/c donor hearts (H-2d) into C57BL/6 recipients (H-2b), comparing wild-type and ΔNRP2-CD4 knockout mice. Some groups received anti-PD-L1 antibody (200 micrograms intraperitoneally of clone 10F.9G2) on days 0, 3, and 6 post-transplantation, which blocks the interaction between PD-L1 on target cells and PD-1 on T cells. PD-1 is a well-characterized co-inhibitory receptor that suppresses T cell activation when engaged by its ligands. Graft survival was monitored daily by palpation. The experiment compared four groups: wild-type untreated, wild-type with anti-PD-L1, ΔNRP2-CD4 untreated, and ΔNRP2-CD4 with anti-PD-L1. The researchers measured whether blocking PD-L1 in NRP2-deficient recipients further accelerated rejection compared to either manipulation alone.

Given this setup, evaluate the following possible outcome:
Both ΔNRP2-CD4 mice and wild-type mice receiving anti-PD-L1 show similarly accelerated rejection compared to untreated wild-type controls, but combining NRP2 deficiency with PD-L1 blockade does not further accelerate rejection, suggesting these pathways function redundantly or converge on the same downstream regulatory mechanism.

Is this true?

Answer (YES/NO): NO